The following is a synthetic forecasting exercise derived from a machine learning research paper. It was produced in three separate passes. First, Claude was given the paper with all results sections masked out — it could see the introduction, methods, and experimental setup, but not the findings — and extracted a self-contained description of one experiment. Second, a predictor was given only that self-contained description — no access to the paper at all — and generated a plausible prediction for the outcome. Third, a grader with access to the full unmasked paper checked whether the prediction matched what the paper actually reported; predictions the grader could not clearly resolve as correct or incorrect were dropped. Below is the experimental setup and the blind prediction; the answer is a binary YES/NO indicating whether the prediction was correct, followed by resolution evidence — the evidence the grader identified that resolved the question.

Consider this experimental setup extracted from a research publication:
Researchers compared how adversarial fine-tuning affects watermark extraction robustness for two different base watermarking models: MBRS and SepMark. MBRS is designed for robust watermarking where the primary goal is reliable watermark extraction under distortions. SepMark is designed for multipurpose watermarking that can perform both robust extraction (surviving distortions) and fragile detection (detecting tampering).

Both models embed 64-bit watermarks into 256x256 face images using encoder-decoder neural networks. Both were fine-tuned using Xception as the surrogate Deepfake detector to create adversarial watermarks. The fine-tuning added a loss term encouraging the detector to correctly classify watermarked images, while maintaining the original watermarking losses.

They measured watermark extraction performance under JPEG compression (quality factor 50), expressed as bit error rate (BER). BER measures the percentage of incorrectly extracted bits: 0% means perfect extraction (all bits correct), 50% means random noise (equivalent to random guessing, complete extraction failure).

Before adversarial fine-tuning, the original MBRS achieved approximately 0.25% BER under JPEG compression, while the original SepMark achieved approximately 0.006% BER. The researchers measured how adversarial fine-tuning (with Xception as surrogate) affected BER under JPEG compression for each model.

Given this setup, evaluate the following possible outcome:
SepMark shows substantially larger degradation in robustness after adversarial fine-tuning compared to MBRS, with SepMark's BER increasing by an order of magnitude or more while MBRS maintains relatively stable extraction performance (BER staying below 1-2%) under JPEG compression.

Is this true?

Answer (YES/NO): NO